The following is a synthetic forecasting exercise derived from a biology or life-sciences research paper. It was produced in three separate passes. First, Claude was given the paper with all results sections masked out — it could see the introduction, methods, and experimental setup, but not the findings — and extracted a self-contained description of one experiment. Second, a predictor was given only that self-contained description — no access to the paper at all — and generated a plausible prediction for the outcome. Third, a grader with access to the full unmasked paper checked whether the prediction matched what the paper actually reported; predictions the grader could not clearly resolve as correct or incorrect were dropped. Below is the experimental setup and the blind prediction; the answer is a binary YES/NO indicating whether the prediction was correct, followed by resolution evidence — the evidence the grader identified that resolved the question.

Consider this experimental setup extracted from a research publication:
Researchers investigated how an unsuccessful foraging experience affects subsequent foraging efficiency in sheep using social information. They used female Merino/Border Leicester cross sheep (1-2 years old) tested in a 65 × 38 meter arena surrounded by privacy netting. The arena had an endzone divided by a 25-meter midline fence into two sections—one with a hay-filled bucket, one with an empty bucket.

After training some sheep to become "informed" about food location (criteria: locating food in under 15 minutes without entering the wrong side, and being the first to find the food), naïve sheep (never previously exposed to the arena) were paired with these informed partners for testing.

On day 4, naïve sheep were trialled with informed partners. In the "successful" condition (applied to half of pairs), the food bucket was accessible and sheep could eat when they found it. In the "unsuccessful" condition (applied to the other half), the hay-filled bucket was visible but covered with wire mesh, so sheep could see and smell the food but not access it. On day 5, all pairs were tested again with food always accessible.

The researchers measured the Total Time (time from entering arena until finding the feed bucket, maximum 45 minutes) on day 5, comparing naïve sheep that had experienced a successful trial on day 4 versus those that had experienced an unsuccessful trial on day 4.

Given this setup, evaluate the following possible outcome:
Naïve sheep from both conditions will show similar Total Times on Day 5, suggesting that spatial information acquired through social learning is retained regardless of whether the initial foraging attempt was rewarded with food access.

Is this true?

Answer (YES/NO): YES